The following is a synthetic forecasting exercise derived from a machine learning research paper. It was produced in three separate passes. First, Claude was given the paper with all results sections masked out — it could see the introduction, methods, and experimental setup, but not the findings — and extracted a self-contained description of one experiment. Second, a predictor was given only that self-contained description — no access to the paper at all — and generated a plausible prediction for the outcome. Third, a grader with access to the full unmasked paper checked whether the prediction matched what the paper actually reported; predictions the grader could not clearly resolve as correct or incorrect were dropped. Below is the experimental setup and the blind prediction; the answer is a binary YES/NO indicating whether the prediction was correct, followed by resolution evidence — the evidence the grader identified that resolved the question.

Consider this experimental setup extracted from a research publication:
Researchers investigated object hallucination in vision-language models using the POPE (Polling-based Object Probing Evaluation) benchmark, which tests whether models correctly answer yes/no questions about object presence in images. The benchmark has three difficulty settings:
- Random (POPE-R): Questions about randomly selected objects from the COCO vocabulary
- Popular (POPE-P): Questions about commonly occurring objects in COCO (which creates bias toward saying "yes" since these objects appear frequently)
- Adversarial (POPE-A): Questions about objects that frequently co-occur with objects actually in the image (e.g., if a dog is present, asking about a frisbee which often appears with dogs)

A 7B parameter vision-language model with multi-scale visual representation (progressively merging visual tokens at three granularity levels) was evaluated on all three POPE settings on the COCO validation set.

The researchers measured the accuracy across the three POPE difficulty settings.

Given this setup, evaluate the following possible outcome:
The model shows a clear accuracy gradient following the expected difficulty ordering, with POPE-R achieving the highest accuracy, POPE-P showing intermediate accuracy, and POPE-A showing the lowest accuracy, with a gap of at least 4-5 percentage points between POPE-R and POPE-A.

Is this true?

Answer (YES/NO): YES